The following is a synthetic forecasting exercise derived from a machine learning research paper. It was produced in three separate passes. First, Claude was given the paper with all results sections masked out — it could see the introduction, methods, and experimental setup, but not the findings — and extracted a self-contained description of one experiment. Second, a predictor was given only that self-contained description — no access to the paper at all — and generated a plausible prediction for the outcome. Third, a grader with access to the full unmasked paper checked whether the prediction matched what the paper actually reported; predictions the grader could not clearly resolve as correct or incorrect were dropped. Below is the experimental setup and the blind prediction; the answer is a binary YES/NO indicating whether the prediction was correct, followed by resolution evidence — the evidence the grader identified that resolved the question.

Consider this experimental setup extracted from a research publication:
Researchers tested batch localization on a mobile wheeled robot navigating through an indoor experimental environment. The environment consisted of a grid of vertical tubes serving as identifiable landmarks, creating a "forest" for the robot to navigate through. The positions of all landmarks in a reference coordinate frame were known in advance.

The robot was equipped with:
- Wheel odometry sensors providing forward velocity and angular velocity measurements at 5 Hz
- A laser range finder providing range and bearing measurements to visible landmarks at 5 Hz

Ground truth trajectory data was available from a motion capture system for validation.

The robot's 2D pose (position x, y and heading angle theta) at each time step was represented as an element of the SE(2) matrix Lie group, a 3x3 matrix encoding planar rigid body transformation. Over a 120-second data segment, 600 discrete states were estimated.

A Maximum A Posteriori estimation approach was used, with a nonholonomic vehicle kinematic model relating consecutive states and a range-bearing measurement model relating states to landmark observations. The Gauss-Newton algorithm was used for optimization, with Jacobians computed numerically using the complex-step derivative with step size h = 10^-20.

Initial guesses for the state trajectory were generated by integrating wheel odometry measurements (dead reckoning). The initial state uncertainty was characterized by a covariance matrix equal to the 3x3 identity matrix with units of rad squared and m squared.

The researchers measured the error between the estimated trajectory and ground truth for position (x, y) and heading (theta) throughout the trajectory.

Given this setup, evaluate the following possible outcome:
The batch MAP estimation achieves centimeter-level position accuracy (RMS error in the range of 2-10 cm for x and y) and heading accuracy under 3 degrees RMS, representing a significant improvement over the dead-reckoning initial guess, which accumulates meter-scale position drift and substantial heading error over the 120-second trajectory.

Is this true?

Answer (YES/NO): NO